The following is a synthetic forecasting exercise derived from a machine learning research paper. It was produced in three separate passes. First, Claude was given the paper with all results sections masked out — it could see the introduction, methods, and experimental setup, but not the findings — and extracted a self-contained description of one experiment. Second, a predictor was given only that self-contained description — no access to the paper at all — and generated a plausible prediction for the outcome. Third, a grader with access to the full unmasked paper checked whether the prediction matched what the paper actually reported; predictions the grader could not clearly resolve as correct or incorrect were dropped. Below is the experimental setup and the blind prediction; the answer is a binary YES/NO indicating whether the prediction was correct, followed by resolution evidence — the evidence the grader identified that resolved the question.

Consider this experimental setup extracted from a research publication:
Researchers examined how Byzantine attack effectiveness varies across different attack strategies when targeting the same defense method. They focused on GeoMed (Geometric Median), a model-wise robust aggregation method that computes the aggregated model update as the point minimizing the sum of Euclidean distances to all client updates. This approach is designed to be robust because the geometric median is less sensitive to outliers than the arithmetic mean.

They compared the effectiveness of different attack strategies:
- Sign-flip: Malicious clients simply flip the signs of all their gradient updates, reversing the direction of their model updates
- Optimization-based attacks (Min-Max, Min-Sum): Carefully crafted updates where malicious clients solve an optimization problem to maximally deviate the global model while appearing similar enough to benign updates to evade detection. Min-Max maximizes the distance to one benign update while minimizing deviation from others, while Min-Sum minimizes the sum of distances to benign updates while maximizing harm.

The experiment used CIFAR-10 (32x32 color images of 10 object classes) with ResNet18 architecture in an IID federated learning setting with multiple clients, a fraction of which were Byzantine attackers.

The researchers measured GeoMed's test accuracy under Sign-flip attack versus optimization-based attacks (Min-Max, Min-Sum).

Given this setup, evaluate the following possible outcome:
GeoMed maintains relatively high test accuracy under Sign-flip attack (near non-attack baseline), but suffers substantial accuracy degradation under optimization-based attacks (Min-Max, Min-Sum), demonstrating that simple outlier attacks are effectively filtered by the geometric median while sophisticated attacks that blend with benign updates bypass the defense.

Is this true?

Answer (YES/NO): YES